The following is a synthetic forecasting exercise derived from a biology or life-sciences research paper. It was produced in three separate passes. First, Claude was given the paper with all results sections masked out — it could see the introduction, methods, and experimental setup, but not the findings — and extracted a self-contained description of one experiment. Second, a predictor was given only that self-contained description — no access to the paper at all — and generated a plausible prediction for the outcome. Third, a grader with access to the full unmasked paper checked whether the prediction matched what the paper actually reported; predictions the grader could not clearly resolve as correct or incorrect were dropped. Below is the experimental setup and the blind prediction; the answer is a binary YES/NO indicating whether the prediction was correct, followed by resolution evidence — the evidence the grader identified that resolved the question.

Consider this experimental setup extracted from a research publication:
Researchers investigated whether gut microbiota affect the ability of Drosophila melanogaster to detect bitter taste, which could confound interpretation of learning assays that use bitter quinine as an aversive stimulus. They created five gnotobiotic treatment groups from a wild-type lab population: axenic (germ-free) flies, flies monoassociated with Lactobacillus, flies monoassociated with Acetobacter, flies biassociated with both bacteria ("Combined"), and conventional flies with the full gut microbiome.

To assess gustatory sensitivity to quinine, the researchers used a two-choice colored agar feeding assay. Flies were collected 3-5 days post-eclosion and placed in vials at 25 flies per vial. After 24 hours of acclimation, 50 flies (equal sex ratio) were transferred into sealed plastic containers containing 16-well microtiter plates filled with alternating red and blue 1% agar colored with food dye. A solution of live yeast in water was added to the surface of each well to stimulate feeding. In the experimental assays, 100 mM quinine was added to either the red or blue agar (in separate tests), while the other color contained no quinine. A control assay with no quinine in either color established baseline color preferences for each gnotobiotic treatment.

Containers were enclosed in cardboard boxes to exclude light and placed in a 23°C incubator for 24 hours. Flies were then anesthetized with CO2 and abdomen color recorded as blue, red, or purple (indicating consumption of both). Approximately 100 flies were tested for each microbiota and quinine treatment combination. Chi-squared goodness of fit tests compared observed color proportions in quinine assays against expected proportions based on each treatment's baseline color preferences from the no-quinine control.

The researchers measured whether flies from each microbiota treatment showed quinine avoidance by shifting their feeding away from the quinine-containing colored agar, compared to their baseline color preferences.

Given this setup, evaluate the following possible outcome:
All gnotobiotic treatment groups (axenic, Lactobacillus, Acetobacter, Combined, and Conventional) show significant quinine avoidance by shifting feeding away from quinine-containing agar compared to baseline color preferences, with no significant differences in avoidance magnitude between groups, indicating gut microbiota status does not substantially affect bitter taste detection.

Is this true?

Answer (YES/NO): YES